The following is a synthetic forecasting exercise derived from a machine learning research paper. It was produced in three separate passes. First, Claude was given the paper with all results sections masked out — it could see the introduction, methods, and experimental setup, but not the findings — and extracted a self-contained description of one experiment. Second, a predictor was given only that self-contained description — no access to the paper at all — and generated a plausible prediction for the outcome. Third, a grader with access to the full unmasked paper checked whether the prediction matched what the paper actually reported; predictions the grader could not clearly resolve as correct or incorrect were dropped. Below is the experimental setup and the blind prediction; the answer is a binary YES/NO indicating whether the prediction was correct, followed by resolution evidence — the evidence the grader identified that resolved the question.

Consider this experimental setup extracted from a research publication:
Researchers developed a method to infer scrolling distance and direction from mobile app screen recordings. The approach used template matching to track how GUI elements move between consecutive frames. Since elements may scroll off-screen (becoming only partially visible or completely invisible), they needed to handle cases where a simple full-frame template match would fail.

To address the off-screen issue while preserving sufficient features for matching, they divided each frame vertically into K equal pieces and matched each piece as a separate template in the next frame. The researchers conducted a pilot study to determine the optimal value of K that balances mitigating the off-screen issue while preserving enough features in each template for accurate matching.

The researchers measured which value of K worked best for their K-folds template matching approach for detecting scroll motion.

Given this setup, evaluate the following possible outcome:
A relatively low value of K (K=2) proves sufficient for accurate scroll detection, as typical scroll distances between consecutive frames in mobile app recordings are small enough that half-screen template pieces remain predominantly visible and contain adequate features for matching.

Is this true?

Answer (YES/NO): NO